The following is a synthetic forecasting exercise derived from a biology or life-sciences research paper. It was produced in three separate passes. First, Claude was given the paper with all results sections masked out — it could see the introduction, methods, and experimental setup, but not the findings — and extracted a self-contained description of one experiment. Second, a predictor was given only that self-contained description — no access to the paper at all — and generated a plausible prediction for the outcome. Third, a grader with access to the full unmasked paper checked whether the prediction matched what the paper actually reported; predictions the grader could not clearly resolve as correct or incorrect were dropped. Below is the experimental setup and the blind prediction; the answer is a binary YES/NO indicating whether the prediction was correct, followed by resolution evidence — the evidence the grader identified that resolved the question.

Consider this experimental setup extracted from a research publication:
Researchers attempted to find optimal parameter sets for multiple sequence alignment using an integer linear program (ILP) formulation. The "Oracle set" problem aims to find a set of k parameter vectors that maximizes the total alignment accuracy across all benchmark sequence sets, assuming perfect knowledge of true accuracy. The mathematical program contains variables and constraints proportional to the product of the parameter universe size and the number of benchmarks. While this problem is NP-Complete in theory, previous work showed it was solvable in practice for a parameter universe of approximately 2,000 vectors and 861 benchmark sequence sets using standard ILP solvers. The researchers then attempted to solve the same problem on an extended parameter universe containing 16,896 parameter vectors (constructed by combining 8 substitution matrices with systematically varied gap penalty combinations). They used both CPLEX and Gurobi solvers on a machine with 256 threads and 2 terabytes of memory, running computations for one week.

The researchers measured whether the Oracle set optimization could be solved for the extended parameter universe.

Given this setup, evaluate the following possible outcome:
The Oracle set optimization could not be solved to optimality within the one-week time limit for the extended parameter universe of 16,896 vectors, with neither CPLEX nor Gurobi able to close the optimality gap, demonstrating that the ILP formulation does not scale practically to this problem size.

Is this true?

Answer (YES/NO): YES